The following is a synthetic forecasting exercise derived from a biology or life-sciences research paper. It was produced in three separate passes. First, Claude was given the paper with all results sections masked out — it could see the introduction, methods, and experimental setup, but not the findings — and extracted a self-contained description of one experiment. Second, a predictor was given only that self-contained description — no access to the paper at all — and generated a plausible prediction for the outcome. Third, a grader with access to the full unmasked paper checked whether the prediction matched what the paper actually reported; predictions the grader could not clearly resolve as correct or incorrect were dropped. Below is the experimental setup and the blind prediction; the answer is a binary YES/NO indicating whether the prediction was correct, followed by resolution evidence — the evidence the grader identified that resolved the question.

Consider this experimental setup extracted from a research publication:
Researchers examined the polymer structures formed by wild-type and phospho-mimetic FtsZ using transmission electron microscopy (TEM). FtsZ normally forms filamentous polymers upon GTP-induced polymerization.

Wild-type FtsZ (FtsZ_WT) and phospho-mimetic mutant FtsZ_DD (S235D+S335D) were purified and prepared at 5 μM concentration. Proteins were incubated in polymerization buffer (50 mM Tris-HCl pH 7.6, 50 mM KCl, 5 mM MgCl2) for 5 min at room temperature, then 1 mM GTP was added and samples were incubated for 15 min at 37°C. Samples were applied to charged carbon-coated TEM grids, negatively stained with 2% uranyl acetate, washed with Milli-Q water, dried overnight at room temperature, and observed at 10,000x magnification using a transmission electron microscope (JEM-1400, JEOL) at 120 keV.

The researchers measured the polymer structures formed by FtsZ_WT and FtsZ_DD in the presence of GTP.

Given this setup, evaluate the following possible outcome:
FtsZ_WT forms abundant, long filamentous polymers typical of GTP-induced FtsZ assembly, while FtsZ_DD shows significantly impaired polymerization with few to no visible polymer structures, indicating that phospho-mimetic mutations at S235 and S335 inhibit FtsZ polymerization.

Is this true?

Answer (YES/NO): YES